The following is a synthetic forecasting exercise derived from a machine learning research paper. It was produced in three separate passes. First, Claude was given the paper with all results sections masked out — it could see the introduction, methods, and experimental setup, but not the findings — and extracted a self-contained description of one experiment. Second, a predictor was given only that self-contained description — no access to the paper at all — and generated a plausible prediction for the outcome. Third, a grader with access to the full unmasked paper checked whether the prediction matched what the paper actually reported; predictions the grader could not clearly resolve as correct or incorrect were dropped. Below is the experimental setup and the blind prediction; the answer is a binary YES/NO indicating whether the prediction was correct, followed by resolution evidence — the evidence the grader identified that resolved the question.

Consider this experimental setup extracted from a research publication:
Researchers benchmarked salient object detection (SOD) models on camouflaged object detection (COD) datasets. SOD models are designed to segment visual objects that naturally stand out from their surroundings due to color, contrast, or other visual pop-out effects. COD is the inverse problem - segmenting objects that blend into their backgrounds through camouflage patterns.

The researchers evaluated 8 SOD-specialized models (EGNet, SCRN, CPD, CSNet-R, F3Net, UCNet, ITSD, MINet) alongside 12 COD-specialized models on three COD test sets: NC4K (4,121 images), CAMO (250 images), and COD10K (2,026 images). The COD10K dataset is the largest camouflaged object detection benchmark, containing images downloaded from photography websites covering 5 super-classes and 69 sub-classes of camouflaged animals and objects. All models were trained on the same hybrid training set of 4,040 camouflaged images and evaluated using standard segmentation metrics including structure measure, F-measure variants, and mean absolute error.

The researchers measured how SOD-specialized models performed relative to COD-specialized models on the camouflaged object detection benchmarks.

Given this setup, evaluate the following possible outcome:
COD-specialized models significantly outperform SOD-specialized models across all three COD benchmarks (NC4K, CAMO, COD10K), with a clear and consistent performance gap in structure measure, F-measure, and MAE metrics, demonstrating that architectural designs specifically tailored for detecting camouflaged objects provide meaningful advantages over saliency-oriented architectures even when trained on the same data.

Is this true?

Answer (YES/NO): NO